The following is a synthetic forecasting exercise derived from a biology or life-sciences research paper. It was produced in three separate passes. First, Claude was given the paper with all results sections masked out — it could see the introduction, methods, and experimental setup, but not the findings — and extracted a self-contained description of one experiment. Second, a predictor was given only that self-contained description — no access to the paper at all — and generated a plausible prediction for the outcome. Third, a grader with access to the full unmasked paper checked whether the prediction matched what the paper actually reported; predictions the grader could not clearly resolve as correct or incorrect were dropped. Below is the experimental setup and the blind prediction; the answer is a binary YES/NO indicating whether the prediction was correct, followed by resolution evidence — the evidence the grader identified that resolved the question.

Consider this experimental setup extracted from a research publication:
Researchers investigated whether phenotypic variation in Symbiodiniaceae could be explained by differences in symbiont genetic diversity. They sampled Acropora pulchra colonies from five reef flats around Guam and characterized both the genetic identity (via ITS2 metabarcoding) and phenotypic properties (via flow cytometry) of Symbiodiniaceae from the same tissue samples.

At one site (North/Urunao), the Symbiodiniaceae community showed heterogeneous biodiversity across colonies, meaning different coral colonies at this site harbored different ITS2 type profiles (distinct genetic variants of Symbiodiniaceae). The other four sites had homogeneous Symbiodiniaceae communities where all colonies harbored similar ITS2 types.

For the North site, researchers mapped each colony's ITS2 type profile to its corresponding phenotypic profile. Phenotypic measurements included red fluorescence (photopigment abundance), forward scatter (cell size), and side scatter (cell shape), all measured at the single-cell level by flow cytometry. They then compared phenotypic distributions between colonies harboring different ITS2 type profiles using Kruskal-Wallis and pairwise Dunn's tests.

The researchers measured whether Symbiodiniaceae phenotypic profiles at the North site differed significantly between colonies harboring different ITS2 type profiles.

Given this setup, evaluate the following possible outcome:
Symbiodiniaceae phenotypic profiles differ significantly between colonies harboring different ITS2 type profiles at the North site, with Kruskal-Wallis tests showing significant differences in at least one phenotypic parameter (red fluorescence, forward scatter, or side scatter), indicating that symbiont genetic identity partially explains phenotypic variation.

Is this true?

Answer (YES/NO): NO